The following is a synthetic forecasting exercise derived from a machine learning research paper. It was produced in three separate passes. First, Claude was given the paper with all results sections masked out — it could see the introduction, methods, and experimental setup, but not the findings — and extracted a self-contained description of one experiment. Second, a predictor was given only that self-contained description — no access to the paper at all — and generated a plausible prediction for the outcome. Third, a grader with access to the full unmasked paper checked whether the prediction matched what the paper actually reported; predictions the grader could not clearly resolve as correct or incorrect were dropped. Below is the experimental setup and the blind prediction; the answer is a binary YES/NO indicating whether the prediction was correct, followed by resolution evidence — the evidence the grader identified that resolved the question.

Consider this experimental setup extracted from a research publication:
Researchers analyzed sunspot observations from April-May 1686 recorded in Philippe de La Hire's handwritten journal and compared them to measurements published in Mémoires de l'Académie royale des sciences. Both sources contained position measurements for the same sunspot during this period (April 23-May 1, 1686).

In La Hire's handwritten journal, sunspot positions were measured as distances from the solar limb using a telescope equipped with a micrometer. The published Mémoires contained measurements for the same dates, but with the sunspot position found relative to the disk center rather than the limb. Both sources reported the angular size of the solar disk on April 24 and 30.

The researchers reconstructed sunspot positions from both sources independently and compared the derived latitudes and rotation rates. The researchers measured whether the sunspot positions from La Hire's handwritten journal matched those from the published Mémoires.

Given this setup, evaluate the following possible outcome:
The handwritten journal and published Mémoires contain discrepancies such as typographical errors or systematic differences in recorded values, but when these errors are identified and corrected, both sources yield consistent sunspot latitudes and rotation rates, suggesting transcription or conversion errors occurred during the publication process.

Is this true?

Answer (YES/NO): NO